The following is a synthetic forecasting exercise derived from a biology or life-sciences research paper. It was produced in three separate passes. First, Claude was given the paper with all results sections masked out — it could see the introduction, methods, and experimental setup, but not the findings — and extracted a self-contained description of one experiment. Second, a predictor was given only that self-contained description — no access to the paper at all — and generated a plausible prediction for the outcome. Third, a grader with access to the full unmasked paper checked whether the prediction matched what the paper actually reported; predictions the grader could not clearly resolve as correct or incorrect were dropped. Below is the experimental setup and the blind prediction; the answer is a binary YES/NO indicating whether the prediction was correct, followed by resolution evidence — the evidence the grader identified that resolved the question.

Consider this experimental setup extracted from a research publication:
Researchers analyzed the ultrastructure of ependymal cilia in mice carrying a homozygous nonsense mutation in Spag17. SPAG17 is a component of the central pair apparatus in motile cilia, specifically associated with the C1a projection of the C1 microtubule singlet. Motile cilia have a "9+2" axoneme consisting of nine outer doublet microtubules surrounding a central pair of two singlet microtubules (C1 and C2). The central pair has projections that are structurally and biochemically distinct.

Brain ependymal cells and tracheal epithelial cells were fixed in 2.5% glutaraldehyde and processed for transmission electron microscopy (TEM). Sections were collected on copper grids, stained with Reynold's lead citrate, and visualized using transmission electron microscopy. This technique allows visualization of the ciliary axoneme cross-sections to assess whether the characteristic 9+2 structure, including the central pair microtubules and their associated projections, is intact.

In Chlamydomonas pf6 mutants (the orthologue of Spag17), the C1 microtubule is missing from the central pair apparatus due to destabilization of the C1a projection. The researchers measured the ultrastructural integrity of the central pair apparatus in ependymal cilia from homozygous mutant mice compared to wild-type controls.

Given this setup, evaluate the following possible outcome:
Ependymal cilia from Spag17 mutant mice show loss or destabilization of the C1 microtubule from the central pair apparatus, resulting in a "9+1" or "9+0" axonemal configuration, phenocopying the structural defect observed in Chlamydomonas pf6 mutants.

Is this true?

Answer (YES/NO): NO